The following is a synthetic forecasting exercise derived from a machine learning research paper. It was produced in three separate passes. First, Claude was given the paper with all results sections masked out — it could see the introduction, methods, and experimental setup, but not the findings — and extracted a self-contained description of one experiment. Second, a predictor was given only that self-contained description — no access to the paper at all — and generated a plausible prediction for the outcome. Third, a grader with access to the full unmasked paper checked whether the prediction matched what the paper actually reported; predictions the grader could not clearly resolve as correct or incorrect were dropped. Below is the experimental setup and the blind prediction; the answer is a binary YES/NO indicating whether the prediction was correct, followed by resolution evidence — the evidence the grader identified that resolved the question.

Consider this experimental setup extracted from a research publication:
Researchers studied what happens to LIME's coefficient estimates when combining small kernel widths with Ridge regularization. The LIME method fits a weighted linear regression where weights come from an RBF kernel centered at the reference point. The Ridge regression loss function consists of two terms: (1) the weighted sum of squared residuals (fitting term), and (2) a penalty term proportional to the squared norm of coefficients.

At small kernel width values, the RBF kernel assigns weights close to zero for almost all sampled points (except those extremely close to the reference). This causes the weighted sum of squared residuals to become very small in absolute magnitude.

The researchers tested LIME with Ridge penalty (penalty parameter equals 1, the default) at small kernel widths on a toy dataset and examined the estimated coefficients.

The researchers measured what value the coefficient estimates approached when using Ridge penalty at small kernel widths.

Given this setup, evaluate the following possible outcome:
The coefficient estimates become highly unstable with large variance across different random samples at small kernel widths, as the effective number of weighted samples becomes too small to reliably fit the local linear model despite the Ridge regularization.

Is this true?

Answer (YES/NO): NO